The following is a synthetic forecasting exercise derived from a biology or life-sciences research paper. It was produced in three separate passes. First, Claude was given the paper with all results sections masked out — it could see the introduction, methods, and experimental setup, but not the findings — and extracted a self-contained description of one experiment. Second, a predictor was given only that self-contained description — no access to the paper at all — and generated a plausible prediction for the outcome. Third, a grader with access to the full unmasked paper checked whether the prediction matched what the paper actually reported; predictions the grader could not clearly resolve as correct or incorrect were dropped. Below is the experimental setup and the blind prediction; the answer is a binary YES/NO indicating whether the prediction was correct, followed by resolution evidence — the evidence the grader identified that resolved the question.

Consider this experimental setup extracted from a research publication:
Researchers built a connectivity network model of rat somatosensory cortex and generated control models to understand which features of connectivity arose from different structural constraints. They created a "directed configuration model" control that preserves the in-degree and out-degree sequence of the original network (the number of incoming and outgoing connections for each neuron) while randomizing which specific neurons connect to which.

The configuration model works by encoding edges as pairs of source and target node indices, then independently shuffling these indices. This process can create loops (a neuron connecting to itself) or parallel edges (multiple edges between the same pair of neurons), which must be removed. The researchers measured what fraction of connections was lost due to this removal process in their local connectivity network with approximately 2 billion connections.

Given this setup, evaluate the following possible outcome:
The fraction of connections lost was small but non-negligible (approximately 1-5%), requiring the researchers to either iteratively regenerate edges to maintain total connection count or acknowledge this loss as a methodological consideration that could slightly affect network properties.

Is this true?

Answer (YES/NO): NO